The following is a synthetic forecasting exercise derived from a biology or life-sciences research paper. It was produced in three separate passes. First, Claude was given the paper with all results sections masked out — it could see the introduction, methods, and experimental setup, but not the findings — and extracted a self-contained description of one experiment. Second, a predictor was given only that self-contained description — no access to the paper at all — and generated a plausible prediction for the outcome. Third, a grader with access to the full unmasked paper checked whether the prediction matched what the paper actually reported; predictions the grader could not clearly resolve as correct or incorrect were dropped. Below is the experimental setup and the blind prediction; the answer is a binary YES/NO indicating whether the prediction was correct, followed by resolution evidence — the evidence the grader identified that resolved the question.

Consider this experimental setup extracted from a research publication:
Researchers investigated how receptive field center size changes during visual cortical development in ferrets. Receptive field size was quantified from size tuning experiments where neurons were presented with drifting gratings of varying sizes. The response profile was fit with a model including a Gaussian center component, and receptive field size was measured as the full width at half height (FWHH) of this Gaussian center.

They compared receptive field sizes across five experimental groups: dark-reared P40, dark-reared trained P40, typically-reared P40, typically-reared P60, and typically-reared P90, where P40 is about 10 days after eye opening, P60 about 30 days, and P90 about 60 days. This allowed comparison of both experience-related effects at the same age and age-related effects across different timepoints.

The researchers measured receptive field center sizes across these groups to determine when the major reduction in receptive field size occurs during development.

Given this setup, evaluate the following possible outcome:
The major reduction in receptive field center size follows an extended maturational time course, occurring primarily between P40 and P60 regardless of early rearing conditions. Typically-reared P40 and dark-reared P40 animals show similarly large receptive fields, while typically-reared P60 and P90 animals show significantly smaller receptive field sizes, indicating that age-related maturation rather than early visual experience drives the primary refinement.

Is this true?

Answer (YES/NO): NO